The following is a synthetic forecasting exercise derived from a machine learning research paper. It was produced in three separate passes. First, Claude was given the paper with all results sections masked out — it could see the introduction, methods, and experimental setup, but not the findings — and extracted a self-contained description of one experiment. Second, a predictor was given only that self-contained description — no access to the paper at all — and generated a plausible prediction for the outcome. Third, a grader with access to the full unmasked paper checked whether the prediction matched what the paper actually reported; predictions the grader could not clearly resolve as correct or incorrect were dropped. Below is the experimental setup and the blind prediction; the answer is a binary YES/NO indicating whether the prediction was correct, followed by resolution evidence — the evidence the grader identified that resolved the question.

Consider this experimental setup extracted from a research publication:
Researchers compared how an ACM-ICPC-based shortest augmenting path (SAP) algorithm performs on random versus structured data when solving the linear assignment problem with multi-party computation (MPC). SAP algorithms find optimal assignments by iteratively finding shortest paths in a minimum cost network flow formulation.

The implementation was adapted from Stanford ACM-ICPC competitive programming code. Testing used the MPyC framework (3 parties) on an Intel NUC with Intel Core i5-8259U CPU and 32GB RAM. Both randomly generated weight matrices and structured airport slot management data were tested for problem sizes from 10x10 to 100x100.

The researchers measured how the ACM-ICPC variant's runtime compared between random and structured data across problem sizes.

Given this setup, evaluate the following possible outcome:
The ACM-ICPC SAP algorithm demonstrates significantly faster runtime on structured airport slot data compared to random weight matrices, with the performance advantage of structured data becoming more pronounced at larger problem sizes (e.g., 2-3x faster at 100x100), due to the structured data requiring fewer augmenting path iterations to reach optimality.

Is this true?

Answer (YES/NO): NO